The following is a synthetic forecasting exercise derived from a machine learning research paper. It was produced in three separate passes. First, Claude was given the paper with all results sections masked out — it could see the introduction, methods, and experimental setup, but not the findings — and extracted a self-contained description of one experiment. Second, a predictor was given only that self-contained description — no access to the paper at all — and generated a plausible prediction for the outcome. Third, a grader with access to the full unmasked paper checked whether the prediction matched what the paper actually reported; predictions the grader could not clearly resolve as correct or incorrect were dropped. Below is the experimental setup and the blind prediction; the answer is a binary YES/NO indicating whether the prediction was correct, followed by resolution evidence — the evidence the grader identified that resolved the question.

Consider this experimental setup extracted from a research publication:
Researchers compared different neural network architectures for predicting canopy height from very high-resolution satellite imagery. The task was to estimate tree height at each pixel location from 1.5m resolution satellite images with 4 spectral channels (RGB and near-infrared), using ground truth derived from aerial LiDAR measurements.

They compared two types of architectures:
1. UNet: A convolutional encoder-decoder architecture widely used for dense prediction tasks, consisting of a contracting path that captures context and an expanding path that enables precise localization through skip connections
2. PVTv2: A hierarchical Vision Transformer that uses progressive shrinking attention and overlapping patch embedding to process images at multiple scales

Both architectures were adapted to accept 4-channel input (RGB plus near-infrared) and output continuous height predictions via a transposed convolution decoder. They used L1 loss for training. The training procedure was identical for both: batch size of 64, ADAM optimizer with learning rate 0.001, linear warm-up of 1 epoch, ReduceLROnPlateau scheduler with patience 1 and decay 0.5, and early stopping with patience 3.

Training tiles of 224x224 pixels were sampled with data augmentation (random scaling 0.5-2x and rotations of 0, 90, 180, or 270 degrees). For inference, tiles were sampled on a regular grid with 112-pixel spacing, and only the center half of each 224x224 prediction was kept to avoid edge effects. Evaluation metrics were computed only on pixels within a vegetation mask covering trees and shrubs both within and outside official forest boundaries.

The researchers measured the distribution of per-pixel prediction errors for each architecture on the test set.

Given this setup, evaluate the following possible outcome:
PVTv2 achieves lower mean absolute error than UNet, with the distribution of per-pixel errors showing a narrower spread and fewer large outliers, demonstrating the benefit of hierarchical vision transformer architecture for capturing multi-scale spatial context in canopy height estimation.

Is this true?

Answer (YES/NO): YES